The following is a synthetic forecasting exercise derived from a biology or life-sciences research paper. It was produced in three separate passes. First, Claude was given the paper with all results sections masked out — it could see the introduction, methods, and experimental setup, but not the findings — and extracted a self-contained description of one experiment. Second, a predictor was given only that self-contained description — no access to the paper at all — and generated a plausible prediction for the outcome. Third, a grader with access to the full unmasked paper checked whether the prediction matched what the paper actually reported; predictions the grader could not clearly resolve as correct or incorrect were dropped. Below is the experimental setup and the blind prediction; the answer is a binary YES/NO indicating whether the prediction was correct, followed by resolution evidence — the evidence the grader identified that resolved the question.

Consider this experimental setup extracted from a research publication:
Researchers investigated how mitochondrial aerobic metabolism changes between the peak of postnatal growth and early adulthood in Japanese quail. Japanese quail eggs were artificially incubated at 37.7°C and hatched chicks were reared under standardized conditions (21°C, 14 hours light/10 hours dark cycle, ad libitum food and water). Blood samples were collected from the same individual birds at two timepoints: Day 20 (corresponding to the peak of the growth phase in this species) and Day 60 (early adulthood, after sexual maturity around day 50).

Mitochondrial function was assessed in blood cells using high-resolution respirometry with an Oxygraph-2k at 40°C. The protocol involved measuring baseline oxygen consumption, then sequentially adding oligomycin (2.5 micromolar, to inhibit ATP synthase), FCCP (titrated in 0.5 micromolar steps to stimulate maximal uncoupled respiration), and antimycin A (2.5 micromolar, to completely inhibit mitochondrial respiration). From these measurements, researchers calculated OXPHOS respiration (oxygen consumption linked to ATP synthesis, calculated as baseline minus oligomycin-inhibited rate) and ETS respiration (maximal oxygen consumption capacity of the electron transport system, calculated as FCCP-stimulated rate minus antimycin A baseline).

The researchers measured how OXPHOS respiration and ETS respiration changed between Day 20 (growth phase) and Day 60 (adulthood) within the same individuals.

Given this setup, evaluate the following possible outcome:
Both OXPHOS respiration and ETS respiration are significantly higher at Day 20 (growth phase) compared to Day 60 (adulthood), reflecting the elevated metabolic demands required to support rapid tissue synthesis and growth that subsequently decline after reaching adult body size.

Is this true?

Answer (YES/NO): NO